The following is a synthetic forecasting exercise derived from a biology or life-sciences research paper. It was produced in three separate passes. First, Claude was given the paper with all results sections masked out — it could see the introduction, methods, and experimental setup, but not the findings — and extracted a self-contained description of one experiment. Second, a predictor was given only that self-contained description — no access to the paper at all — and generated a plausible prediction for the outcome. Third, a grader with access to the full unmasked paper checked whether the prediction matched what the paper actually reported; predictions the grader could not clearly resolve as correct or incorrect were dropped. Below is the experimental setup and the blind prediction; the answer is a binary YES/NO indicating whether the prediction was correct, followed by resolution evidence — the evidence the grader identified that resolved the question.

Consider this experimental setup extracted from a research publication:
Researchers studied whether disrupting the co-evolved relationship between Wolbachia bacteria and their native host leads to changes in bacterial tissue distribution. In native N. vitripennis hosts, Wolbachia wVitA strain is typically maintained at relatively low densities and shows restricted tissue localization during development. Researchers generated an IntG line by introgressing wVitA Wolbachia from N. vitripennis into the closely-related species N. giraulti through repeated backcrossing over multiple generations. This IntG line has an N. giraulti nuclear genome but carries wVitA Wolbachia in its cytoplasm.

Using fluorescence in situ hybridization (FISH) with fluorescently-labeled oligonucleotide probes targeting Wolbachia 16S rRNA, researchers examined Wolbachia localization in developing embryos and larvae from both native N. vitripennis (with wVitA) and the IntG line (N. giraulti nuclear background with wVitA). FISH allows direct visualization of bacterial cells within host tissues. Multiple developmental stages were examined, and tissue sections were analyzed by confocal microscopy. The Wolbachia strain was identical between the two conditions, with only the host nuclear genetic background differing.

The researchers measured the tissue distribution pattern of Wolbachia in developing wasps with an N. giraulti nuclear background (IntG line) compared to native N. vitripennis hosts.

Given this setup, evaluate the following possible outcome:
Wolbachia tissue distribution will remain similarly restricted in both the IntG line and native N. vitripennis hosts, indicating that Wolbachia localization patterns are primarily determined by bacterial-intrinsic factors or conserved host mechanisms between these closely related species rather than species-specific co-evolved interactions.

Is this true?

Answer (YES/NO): NO